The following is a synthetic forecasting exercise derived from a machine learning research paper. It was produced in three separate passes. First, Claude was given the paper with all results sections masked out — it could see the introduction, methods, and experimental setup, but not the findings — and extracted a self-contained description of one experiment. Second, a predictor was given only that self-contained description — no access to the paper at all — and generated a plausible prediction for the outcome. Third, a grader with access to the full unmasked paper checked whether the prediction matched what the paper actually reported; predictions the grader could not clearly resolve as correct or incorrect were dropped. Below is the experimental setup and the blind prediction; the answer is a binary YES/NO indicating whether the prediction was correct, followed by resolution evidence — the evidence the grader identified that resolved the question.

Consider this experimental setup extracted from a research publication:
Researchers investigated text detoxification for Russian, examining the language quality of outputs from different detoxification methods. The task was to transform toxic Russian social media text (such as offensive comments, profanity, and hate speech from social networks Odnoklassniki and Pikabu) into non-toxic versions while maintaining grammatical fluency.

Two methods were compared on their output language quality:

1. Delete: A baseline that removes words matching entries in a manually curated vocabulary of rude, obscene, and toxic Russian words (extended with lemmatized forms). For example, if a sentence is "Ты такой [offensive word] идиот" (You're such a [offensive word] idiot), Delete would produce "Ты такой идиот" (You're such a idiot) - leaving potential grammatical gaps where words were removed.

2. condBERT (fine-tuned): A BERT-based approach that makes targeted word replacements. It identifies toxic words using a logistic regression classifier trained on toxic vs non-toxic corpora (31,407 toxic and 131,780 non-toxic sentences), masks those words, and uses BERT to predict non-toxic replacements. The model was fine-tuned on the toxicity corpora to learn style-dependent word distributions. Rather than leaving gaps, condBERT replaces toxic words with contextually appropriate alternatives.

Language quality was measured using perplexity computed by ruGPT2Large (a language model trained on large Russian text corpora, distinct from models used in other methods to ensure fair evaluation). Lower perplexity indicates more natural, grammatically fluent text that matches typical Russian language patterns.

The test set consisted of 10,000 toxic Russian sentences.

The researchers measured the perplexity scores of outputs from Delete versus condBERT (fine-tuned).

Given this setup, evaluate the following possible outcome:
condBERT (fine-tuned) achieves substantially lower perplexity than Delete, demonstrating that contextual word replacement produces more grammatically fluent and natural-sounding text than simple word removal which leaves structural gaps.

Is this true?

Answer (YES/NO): YES